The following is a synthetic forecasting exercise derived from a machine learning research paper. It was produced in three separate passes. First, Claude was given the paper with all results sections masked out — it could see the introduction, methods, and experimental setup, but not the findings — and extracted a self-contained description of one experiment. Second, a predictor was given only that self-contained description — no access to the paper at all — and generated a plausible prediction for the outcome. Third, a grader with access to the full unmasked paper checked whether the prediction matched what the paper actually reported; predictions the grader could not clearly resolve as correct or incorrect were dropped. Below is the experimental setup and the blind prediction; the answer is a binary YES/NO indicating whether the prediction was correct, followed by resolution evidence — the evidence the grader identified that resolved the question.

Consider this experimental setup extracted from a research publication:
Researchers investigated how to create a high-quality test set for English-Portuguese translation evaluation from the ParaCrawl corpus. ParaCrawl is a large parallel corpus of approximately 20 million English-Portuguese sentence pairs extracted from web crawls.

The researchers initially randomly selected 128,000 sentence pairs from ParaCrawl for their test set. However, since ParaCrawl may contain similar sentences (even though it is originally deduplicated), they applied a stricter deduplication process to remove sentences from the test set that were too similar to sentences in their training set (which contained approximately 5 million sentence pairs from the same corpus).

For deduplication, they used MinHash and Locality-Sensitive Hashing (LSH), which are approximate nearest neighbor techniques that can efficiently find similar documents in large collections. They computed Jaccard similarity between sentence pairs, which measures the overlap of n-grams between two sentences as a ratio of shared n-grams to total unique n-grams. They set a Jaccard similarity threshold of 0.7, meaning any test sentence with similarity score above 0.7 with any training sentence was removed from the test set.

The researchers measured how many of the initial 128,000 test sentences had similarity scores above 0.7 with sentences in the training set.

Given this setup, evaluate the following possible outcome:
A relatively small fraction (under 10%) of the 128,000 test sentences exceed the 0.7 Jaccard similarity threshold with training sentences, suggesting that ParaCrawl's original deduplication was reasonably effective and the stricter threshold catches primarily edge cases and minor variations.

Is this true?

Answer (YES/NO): NO